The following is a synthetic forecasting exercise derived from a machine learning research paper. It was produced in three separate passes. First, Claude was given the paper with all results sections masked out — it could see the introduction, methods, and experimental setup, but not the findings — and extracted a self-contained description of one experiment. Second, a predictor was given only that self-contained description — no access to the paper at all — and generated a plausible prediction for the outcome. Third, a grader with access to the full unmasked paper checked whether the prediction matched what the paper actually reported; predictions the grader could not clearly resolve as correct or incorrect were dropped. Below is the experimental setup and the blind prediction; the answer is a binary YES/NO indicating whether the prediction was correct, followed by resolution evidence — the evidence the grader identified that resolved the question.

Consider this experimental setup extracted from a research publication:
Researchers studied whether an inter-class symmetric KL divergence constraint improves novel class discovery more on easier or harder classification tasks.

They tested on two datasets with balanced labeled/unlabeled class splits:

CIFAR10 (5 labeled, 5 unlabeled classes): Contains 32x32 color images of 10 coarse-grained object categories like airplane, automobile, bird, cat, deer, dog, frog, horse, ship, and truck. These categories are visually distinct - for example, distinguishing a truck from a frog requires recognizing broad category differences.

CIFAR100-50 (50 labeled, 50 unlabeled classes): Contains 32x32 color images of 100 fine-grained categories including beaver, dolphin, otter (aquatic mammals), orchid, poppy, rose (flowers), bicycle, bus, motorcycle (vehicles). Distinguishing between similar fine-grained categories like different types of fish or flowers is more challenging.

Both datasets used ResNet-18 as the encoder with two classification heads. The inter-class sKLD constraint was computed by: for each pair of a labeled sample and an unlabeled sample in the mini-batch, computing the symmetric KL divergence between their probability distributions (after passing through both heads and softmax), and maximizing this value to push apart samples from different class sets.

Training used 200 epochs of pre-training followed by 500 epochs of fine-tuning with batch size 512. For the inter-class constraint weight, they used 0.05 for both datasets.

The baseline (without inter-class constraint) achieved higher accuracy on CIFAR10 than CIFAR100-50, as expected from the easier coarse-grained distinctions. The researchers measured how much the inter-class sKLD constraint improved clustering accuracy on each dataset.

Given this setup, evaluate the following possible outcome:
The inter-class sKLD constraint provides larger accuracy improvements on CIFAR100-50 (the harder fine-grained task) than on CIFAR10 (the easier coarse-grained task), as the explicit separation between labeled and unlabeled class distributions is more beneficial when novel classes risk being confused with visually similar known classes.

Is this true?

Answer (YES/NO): NO